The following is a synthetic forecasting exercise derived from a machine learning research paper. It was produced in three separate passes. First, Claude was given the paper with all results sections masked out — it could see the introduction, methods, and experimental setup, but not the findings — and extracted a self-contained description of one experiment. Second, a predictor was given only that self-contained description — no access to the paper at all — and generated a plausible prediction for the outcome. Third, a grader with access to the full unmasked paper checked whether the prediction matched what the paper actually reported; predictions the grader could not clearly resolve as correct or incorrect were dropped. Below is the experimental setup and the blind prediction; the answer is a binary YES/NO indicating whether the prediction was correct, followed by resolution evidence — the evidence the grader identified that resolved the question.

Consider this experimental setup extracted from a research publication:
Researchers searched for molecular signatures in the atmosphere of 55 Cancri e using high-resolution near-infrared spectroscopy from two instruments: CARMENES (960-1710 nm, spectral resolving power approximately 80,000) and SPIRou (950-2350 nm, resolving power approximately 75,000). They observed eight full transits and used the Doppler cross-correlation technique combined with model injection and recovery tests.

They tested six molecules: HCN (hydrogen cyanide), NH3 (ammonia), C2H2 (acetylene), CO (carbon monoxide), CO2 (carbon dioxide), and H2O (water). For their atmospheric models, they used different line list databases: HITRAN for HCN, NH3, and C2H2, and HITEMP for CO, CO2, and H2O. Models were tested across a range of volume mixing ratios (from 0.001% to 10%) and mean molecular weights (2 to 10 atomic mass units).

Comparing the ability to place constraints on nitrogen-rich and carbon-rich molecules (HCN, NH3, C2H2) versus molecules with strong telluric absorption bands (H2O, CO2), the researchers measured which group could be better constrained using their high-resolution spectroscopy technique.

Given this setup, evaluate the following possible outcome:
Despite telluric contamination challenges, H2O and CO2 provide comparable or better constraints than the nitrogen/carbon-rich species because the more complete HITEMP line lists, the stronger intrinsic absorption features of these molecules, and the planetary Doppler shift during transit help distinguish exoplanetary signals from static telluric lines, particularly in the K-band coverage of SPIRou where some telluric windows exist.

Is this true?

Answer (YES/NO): NO